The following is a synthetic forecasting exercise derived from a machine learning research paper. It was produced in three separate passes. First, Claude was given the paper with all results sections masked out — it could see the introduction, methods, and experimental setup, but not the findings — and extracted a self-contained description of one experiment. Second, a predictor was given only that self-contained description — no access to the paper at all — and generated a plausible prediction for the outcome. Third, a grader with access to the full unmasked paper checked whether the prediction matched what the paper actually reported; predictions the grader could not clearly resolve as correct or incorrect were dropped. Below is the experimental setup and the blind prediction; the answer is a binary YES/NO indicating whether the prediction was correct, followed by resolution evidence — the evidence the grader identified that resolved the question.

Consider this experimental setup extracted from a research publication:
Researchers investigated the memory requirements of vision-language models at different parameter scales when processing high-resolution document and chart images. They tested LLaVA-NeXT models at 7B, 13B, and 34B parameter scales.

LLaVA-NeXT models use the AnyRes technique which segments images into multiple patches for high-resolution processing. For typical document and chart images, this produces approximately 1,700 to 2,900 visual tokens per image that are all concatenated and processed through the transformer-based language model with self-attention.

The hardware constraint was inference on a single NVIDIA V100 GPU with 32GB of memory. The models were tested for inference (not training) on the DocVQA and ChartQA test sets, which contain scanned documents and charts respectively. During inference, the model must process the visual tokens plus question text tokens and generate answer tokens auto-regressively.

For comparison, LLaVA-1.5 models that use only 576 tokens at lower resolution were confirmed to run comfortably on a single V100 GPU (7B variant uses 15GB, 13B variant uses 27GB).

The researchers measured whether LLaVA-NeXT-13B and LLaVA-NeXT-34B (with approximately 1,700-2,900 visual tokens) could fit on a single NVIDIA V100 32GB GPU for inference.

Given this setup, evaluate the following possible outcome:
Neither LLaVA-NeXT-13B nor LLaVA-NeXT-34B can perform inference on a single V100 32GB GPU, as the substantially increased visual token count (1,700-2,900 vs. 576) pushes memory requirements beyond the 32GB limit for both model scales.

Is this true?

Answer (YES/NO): YES